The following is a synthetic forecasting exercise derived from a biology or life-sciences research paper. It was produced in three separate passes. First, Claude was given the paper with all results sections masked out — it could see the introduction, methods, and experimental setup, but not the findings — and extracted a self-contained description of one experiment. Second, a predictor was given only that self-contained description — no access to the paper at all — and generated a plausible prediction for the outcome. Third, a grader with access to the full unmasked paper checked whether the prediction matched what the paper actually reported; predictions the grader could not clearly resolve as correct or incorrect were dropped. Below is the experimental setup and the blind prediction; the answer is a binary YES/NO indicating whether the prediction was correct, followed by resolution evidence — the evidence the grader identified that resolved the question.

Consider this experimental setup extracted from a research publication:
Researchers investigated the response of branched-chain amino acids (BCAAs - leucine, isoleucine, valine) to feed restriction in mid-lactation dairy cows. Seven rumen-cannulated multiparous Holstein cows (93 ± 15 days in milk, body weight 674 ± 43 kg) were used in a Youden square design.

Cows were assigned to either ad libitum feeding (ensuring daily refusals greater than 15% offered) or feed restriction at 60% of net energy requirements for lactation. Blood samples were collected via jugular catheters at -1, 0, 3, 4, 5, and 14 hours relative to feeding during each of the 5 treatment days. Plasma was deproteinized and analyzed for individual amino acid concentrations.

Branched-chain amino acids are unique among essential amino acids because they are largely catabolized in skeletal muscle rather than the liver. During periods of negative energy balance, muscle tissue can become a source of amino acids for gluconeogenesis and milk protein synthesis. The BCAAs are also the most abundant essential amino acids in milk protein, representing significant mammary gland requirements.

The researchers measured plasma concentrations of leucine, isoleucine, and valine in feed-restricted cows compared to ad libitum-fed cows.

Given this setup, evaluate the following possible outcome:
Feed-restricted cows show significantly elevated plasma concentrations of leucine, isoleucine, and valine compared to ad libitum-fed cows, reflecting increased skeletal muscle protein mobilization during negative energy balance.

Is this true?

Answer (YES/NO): NO